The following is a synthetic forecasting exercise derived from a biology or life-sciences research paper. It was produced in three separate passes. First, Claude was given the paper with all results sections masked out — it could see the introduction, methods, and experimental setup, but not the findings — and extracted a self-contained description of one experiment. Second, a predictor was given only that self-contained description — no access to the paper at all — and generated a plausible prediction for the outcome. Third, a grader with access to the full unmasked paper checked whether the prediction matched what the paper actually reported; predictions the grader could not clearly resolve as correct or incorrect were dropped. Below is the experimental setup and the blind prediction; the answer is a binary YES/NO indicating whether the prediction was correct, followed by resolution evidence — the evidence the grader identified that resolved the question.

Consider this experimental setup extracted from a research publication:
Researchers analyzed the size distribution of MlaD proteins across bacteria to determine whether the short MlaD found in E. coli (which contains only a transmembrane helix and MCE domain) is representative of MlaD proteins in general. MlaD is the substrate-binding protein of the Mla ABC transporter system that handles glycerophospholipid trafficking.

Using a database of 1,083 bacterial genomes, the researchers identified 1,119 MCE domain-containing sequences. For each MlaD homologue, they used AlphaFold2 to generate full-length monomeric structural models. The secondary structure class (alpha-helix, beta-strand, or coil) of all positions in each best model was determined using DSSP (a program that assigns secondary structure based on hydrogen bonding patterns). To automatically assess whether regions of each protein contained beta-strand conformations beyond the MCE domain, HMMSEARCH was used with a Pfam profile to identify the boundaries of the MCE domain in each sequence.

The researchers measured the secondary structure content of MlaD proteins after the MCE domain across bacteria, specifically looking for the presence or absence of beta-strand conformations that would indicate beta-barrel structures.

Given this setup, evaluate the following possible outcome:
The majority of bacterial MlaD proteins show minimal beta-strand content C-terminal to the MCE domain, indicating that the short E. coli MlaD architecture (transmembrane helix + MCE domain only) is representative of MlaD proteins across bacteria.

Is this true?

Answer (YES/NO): NO